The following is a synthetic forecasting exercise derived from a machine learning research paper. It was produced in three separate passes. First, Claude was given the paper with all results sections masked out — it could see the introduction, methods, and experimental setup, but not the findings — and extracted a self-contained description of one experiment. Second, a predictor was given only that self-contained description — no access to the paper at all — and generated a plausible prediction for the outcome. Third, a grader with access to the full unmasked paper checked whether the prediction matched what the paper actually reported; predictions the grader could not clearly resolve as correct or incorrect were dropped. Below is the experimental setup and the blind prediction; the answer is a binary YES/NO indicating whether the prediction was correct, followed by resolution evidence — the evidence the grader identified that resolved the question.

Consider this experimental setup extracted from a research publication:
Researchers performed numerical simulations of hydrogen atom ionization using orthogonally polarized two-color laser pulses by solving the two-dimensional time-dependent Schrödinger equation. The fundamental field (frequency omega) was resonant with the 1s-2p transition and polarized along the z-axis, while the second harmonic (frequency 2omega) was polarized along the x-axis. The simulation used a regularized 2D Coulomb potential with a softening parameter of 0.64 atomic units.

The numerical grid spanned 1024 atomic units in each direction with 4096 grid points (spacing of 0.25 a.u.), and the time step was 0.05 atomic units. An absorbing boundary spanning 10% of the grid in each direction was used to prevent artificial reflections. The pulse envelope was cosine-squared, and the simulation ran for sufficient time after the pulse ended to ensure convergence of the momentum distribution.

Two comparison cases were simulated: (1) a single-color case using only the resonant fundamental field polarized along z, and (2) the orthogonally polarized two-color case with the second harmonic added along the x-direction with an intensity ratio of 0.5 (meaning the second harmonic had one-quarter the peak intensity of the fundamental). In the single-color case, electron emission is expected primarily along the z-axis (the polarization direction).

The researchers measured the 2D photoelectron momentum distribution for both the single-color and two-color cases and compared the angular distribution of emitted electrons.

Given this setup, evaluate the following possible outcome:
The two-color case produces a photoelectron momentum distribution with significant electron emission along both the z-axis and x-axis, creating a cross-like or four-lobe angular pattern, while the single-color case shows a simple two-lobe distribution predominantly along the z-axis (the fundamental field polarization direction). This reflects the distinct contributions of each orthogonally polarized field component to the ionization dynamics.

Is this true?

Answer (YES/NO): NO